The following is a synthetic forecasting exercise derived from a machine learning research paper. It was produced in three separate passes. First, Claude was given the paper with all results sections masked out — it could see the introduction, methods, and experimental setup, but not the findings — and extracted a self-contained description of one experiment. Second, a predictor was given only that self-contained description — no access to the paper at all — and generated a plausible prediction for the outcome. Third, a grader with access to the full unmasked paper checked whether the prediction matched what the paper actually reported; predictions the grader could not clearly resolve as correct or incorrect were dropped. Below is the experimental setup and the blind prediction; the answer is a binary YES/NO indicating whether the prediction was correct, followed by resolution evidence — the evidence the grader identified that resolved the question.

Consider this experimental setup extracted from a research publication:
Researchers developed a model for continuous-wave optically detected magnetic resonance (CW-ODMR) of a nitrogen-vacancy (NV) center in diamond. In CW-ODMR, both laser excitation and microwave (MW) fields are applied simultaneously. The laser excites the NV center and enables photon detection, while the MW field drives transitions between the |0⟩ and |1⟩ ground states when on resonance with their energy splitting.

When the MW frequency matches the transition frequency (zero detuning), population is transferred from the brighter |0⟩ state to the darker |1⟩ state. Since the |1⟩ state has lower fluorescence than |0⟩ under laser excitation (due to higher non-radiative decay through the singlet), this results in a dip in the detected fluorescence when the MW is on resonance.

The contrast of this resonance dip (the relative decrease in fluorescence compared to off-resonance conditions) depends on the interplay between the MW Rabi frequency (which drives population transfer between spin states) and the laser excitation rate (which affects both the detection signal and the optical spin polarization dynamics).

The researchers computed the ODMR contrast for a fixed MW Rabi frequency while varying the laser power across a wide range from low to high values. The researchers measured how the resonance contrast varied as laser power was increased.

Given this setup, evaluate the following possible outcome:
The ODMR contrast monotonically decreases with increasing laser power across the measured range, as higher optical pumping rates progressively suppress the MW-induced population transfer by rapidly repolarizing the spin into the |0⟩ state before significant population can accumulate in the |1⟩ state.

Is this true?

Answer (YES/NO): NO